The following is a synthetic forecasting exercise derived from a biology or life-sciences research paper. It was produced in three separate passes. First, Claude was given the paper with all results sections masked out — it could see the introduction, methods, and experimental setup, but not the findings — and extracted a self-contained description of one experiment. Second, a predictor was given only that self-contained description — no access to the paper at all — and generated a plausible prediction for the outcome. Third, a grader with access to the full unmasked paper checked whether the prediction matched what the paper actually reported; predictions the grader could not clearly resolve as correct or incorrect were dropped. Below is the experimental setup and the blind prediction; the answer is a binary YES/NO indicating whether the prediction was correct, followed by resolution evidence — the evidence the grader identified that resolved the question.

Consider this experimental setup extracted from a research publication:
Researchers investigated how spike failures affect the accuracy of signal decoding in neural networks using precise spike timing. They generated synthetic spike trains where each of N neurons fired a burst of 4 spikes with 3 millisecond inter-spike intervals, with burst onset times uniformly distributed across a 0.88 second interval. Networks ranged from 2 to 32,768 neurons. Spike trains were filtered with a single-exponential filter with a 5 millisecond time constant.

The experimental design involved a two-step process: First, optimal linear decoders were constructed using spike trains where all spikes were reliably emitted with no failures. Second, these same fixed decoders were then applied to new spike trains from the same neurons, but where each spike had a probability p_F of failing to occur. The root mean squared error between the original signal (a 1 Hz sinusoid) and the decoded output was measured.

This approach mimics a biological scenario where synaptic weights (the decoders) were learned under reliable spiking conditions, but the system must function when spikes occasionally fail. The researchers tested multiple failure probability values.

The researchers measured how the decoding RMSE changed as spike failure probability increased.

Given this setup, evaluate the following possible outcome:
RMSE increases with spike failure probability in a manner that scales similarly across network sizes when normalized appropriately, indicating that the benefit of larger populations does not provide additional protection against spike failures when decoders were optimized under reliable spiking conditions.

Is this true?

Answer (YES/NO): NO